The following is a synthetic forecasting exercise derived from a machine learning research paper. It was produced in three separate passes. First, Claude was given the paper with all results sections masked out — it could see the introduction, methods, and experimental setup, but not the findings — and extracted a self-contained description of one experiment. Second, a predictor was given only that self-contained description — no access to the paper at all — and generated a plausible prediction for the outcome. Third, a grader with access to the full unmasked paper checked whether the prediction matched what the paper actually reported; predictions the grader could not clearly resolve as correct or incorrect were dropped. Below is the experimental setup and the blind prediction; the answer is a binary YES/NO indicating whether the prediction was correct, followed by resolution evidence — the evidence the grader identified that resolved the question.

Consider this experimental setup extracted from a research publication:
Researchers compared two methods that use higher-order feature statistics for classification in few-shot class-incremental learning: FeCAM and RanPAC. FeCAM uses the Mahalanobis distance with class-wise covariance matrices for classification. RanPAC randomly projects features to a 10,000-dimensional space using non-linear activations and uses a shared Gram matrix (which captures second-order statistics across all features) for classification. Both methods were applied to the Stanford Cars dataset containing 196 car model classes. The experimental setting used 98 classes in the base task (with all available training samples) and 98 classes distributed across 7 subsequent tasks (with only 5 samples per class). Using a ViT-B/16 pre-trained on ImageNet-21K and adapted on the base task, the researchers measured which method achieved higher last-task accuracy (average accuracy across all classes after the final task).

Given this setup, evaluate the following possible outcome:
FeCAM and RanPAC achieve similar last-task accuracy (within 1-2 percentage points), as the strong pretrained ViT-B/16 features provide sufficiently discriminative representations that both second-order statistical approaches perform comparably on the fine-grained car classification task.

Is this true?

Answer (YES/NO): NO